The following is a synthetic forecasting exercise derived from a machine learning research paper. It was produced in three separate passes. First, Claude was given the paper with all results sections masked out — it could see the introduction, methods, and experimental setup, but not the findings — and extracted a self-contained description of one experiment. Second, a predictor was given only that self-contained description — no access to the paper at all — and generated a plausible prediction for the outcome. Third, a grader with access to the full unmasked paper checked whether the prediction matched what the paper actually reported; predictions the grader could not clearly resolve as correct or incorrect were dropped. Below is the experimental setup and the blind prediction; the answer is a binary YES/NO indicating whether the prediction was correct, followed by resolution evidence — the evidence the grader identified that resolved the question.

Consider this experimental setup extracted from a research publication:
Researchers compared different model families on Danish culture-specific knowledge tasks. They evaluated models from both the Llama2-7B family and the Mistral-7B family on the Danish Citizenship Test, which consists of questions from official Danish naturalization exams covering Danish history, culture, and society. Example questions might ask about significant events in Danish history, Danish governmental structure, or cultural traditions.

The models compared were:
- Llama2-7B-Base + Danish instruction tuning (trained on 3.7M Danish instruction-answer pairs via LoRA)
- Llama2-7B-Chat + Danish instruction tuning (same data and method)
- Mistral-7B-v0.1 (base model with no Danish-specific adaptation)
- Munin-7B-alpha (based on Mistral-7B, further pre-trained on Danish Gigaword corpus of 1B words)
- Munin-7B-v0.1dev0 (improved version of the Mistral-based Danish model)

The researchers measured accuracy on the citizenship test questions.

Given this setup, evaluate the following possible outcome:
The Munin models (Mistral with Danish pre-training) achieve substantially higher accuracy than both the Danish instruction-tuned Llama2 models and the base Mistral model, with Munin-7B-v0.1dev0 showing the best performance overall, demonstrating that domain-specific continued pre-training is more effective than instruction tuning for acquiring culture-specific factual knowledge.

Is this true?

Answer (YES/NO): YES